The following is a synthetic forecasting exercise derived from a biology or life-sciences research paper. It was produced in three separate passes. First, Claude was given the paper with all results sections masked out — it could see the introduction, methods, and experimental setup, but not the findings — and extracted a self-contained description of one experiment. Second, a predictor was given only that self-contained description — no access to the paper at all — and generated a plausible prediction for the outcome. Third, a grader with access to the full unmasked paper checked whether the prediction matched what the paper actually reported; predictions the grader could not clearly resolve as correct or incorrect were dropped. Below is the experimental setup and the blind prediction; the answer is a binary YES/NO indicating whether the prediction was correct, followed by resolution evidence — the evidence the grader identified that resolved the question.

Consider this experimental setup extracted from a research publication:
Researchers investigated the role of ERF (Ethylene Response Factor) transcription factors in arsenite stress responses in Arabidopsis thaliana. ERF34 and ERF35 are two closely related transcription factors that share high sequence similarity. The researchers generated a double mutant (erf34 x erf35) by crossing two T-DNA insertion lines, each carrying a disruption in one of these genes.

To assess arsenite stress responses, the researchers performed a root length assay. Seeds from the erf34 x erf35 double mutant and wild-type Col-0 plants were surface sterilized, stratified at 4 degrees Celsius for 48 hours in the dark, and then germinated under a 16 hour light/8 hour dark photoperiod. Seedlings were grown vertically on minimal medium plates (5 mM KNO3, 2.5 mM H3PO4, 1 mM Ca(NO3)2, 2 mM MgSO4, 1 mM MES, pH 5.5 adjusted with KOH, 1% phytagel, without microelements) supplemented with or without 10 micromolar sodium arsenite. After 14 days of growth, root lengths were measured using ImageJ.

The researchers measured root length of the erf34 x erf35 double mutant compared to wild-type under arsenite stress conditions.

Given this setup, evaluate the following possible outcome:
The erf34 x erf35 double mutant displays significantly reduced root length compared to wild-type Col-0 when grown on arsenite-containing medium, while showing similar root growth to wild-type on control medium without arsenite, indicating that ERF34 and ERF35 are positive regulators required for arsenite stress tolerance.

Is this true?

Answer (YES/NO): NO